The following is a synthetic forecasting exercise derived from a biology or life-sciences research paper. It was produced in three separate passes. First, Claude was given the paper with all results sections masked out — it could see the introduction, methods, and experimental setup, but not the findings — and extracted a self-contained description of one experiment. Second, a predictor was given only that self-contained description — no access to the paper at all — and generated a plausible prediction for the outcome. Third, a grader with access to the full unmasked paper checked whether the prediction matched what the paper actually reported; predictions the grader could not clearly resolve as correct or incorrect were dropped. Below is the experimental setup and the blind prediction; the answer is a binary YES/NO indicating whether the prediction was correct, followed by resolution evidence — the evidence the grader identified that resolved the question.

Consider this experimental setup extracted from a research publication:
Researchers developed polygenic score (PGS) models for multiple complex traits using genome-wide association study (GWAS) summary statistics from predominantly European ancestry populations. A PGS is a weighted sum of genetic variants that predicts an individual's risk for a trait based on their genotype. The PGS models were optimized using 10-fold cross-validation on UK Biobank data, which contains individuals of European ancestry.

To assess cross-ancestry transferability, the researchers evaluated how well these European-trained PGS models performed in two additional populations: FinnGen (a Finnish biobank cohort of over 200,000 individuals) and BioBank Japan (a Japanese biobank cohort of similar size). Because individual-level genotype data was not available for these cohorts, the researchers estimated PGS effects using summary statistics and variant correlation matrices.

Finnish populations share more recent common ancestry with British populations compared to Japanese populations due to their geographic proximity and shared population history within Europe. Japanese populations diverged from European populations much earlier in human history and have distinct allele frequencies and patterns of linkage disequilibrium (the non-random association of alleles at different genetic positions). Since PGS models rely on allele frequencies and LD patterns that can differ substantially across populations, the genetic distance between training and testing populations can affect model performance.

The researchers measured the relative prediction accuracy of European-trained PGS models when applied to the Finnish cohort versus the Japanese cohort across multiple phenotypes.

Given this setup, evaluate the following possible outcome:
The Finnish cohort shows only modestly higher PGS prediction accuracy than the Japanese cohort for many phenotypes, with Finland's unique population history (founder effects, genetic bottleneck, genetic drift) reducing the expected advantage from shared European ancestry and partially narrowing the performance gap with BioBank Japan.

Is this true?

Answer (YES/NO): NO